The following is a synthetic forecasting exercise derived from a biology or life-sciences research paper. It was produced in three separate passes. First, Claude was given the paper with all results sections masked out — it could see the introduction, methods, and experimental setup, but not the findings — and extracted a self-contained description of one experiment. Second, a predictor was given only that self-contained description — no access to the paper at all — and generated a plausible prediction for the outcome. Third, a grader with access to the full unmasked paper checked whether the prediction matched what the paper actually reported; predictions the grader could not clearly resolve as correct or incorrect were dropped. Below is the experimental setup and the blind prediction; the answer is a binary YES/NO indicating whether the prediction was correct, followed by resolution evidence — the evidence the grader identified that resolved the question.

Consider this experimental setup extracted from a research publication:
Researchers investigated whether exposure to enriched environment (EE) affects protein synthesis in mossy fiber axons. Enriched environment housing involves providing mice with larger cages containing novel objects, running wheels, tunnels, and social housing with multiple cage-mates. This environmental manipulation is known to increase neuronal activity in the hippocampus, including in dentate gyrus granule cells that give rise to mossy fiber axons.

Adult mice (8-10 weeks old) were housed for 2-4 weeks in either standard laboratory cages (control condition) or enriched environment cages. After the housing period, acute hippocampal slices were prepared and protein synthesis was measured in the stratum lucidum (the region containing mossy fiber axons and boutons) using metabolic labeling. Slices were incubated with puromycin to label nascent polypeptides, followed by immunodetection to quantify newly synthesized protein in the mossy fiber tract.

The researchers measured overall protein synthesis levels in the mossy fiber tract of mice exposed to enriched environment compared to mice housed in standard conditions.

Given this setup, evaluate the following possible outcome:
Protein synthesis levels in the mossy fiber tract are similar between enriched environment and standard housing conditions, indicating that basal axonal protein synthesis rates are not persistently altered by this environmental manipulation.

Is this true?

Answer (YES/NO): NO